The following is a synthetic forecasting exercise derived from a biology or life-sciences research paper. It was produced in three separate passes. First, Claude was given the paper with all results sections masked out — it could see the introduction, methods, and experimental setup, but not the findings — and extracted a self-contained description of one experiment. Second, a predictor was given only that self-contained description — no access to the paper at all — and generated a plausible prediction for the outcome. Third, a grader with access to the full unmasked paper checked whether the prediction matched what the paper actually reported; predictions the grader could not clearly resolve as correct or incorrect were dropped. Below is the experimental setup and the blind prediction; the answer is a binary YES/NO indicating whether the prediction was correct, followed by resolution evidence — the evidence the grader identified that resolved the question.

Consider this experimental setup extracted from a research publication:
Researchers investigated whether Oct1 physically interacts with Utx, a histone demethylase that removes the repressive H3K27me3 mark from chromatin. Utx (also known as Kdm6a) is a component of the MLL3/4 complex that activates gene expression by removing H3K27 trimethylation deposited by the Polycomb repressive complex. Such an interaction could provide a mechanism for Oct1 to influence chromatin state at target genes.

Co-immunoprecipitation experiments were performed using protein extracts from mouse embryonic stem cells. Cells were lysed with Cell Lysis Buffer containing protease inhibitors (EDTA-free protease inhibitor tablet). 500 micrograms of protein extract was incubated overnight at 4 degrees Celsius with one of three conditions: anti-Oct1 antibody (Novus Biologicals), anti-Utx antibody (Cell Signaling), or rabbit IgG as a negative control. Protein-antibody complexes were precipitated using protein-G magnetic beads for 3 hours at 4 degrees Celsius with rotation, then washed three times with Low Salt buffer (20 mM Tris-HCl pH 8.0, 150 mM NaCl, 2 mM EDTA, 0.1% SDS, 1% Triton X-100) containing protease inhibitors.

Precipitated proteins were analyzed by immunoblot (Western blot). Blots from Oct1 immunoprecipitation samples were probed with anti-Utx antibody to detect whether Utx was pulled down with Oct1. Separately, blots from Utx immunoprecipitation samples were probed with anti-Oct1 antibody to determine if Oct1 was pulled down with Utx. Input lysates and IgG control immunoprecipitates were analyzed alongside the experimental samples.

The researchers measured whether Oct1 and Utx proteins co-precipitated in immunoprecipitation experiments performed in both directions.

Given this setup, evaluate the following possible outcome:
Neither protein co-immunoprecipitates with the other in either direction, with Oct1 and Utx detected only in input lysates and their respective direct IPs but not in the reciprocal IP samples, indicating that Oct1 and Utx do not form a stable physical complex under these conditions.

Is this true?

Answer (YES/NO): NO